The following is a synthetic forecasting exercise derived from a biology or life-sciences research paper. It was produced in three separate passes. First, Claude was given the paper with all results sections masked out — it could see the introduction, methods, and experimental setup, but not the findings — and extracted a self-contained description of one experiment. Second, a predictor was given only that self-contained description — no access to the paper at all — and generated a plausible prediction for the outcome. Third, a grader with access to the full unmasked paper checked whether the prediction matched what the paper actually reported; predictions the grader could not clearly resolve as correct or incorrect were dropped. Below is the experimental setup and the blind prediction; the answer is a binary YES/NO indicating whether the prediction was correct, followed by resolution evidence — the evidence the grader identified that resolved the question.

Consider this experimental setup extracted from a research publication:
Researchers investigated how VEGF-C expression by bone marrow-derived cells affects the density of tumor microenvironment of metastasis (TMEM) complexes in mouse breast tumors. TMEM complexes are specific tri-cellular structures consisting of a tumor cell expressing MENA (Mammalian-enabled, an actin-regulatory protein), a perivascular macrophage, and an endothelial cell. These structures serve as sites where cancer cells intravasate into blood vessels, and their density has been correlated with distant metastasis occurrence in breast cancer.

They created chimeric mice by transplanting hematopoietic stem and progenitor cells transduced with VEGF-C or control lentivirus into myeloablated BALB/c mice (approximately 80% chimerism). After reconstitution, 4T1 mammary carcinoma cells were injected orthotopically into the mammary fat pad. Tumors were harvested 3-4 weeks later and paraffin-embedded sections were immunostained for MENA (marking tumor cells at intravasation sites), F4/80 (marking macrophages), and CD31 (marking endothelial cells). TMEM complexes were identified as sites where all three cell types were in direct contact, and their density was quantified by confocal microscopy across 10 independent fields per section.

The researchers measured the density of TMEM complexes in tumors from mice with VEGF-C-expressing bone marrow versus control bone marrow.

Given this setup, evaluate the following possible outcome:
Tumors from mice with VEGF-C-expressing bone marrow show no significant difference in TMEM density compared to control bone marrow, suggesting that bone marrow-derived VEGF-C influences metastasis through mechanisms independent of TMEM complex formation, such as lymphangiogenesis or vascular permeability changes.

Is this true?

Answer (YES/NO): NO